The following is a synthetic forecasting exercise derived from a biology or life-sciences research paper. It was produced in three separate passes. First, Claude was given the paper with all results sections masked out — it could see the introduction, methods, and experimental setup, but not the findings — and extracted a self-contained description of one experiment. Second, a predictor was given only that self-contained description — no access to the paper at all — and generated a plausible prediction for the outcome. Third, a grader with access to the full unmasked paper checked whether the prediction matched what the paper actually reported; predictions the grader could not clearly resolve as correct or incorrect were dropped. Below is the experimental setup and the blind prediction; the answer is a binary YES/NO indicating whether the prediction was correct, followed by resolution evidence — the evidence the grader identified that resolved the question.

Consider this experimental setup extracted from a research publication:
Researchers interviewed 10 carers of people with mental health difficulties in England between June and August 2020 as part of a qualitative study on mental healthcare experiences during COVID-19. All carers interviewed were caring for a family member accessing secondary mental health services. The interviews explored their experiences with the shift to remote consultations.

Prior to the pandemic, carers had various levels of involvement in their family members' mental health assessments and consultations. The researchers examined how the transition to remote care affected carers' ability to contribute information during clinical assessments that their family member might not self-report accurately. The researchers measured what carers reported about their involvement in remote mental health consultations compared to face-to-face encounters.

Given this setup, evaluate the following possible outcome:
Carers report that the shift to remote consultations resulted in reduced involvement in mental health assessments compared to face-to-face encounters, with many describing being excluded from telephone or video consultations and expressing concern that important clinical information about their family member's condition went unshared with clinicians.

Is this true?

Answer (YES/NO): YES